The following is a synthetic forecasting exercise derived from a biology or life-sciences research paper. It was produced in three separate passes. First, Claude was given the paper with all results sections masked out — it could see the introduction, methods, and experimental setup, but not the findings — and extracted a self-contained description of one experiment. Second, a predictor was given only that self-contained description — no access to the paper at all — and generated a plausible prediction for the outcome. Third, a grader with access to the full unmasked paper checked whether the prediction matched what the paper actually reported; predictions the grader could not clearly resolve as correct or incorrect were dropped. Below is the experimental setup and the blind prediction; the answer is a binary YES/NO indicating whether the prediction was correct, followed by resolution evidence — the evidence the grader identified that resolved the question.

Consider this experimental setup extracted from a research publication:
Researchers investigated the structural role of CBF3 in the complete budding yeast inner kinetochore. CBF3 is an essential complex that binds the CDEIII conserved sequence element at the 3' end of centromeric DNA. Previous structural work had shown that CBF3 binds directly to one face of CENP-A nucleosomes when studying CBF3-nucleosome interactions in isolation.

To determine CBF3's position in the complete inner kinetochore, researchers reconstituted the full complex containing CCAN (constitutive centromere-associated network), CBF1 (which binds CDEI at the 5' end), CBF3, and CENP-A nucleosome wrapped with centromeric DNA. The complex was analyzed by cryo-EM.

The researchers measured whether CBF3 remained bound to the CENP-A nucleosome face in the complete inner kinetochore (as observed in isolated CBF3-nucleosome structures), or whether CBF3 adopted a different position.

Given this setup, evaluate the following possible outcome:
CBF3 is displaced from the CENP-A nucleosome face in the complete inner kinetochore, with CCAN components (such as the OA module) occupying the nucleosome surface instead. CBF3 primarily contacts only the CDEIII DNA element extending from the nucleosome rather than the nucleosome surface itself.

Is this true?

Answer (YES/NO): YES